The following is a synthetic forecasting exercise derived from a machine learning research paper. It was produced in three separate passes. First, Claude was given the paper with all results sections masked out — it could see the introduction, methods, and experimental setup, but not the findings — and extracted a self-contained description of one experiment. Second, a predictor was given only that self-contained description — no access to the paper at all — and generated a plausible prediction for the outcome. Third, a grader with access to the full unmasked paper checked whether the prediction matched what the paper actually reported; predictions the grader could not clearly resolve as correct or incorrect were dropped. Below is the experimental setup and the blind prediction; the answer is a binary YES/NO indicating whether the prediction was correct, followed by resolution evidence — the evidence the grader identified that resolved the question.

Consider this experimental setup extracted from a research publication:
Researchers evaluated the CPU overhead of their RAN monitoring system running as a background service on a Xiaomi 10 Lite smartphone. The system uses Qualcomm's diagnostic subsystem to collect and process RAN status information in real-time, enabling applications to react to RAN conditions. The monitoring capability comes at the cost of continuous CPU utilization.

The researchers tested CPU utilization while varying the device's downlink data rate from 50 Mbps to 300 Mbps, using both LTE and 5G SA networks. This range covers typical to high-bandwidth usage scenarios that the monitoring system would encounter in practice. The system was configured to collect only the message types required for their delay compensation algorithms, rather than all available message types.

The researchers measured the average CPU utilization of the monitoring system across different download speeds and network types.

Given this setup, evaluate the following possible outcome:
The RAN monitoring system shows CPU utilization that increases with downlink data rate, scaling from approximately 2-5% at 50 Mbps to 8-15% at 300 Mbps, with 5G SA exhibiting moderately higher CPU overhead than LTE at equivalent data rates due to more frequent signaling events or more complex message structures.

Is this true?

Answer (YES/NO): NO